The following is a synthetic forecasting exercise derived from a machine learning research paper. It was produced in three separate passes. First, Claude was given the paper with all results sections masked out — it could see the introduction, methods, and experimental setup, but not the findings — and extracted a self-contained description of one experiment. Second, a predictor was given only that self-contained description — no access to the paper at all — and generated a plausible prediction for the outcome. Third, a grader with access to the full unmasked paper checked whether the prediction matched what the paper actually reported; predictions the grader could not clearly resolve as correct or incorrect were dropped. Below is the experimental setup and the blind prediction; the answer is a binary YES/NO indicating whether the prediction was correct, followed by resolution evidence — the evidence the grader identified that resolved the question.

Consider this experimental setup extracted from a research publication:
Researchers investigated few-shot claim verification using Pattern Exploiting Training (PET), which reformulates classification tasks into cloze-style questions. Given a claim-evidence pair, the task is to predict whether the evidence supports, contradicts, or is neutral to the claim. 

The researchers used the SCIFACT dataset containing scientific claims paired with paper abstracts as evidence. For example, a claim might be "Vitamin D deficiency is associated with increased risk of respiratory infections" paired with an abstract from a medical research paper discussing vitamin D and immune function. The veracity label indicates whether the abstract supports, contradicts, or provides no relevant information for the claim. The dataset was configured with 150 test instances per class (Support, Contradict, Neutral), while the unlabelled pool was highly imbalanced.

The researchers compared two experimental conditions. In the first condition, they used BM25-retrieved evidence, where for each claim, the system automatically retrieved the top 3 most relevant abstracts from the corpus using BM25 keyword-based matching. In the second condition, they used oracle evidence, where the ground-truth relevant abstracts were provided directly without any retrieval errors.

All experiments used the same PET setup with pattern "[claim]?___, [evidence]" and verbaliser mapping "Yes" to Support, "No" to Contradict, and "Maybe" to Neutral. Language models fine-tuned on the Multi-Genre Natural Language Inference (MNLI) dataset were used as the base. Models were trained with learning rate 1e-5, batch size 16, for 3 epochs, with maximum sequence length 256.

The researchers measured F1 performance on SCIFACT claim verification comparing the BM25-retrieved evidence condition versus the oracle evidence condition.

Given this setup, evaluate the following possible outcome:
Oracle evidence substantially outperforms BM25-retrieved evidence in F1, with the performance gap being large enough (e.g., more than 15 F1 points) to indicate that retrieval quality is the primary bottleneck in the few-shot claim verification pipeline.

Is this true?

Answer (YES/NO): YES